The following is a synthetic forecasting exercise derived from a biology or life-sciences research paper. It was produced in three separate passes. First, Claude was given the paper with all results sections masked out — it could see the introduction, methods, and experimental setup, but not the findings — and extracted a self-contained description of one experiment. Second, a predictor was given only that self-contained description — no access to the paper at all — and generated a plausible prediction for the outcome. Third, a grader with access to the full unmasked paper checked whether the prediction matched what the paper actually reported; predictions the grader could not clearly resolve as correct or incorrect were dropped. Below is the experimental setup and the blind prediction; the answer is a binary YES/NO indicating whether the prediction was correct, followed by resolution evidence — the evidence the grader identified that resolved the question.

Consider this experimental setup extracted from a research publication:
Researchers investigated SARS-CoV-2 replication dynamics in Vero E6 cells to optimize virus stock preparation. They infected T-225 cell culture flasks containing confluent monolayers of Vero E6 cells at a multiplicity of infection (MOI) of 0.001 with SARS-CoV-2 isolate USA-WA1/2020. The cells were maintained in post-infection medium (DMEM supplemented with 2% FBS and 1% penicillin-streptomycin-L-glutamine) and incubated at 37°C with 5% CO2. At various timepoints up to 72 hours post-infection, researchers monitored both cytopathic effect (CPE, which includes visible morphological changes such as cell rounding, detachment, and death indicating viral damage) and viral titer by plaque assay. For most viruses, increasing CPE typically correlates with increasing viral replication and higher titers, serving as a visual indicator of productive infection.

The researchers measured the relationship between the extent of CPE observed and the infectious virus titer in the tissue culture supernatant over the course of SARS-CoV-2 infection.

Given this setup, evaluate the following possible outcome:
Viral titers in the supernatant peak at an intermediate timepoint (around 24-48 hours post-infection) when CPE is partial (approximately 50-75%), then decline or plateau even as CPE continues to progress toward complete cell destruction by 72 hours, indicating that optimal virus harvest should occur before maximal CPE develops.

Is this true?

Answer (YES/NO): NO